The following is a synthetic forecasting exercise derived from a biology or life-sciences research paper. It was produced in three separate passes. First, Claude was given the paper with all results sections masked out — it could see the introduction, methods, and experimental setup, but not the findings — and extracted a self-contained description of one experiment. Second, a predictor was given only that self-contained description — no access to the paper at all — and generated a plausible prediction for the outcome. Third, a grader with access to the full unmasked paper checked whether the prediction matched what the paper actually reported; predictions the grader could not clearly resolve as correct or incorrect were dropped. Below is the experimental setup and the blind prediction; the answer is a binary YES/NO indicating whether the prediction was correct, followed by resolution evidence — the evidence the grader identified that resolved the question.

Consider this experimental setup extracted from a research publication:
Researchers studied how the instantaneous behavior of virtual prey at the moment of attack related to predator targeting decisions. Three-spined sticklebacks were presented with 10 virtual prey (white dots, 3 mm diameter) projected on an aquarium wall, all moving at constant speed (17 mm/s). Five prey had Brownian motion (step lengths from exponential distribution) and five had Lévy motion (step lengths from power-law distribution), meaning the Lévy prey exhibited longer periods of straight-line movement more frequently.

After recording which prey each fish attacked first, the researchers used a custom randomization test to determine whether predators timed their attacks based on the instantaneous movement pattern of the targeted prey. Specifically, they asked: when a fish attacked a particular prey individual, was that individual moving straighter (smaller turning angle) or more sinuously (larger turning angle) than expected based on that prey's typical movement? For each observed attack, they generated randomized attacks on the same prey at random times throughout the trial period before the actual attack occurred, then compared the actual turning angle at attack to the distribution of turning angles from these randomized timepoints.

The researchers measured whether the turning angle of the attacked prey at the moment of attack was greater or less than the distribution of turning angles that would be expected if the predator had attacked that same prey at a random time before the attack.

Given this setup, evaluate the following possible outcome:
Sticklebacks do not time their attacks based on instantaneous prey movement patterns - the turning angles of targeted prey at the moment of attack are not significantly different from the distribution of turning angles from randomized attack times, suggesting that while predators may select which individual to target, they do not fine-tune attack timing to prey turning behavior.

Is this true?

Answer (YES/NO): YES